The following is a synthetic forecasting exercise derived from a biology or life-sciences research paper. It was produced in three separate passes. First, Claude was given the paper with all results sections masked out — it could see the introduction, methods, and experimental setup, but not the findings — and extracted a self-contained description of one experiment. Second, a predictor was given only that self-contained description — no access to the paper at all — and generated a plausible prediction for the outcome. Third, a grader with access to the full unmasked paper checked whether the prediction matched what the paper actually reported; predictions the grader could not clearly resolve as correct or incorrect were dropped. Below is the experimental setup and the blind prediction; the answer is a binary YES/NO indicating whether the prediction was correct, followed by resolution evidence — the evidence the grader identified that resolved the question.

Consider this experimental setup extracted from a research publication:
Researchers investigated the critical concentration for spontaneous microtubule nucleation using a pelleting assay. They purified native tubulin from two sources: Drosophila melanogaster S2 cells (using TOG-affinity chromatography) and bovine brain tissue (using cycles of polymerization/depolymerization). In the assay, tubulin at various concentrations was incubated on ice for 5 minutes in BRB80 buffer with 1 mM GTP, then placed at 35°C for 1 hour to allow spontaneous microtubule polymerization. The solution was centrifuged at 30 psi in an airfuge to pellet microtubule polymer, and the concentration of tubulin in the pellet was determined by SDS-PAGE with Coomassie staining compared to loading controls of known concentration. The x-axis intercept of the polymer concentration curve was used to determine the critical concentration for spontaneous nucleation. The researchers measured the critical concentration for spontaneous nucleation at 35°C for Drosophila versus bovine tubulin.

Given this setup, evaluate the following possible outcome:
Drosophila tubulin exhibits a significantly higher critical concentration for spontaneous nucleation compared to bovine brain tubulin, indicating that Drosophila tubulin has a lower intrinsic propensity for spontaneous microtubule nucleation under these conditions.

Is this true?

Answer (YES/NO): NO